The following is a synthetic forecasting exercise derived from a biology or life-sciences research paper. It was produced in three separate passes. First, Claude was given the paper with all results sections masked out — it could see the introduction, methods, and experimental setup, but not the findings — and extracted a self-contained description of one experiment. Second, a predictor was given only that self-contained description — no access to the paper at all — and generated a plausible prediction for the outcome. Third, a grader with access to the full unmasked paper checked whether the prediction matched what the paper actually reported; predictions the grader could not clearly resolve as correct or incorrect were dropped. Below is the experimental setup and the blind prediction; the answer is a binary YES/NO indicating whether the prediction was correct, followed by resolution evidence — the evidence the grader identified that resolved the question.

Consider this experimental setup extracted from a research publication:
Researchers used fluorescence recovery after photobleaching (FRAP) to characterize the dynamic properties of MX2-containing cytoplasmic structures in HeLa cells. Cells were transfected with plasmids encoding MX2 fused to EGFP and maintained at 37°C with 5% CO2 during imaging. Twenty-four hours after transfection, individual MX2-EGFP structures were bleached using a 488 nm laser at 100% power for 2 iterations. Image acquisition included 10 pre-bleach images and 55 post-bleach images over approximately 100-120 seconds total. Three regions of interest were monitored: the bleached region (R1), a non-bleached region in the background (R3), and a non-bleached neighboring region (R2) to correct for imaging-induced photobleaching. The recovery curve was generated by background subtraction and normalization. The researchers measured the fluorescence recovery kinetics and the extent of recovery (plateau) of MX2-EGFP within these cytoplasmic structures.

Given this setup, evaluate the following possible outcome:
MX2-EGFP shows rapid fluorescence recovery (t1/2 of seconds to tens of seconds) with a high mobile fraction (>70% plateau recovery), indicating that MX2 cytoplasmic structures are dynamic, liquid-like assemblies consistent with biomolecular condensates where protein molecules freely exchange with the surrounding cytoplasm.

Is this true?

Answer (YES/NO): NO